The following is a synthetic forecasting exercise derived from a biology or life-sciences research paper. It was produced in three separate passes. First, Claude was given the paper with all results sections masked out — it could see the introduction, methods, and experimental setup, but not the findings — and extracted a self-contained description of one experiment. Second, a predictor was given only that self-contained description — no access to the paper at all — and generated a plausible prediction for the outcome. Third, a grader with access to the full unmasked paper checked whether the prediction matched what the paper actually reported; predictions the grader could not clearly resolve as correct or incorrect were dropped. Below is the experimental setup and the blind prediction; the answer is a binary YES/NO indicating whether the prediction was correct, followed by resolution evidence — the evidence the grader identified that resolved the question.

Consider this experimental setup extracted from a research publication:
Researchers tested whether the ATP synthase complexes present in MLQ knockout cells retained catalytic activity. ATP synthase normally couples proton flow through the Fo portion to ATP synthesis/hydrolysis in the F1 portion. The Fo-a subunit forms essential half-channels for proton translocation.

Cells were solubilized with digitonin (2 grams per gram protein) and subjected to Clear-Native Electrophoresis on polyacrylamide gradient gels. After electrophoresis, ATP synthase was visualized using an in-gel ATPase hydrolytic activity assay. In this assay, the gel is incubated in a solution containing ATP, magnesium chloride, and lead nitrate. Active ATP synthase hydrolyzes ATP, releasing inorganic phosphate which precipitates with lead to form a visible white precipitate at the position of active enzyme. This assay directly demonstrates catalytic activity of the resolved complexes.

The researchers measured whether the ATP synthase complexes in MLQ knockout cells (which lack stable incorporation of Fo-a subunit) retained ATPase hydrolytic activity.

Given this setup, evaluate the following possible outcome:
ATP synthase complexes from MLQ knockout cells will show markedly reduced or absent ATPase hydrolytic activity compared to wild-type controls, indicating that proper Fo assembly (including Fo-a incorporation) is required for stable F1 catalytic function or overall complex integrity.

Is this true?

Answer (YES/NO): NO